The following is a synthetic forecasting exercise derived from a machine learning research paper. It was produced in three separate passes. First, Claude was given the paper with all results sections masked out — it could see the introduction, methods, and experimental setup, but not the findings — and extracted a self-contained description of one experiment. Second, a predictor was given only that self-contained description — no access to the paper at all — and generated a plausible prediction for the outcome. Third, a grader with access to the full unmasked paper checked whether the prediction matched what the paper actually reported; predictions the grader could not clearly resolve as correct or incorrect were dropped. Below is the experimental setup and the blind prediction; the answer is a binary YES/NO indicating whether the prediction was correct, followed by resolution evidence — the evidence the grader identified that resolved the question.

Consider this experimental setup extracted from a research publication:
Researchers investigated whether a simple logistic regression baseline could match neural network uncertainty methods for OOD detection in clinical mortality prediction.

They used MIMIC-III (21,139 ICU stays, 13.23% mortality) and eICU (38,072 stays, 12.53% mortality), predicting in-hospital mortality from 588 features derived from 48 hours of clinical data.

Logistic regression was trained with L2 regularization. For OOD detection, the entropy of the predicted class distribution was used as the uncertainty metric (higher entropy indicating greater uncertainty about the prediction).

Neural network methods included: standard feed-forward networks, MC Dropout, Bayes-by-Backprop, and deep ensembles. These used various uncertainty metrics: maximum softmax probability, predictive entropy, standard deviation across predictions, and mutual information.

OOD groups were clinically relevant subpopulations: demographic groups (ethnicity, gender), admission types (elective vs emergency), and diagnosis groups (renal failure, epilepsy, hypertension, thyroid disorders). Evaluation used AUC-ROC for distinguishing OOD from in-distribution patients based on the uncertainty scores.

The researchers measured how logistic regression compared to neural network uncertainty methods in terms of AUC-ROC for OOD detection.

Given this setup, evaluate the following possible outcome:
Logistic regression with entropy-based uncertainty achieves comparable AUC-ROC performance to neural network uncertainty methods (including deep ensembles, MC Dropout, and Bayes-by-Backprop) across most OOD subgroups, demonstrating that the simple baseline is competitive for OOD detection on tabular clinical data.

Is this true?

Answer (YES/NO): YES